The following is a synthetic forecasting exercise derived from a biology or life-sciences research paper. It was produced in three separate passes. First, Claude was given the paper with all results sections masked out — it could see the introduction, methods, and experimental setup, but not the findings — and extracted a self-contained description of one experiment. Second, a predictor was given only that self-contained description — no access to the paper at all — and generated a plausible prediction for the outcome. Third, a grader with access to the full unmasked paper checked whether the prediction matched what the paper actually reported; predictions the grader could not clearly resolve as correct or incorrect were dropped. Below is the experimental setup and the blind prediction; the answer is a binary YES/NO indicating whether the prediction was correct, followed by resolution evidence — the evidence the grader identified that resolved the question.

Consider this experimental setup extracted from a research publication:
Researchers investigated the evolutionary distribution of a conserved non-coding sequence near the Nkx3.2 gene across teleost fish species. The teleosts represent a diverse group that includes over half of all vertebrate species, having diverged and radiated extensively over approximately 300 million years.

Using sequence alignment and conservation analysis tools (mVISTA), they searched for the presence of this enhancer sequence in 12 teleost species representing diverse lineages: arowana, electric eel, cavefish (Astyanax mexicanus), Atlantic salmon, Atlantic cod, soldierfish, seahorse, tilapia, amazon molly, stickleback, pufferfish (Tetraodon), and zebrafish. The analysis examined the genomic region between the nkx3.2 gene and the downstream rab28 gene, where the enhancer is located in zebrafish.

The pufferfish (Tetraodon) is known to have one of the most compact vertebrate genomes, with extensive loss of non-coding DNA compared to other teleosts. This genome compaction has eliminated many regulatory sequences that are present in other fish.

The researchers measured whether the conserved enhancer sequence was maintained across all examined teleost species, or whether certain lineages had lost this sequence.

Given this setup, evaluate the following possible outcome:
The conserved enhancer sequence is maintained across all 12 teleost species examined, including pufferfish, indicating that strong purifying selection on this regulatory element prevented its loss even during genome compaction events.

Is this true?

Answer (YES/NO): NO